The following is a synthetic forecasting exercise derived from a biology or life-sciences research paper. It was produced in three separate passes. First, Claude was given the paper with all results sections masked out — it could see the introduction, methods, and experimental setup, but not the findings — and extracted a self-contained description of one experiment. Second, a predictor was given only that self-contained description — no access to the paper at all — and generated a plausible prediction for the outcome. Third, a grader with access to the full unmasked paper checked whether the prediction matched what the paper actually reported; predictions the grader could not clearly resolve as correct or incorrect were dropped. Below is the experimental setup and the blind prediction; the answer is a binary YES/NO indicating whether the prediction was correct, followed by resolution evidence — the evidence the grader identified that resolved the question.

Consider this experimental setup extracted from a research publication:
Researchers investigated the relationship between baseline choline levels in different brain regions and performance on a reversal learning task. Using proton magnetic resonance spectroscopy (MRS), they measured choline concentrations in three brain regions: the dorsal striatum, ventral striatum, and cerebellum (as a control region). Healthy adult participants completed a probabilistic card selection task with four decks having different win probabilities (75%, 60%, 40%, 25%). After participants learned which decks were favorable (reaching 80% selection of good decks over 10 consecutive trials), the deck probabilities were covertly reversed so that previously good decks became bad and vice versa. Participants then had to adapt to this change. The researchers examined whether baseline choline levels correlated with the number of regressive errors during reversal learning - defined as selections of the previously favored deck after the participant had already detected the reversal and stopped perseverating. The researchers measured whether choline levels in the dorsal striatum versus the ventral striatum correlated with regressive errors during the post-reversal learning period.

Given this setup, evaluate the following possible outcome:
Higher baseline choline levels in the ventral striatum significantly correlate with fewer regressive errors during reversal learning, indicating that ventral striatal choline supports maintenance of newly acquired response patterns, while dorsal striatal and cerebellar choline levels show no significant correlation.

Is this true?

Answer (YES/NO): NO